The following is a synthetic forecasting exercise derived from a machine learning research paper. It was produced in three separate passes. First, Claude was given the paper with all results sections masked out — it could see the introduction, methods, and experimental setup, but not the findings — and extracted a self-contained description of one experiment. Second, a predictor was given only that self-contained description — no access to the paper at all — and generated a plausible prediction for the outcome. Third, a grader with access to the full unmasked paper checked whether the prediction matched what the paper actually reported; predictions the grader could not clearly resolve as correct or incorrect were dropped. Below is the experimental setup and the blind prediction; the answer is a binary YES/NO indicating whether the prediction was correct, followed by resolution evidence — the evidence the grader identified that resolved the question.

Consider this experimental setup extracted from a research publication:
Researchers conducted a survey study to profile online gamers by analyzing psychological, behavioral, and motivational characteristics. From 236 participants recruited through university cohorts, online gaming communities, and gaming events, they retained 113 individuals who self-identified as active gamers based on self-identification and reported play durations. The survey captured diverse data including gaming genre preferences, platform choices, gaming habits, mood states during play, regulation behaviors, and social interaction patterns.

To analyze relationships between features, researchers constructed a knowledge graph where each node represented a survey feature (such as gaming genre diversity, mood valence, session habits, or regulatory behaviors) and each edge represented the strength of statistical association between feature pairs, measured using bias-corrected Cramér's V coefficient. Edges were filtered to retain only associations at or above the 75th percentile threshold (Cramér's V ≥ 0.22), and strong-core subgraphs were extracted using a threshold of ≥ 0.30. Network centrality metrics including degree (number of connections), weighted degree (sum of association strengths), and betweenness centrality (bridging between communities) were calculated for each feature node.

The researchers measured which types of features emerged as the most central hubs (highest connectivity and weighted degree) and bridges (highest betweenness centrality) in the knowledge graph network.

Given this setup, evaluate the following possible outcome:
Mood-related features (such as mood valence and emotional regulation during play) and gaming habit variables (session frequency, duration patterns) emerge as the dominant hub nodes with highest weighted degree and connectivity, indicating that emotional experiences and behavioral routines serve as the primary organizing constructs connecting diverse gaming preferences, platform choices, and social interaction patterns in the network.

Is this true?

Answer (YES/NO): NO